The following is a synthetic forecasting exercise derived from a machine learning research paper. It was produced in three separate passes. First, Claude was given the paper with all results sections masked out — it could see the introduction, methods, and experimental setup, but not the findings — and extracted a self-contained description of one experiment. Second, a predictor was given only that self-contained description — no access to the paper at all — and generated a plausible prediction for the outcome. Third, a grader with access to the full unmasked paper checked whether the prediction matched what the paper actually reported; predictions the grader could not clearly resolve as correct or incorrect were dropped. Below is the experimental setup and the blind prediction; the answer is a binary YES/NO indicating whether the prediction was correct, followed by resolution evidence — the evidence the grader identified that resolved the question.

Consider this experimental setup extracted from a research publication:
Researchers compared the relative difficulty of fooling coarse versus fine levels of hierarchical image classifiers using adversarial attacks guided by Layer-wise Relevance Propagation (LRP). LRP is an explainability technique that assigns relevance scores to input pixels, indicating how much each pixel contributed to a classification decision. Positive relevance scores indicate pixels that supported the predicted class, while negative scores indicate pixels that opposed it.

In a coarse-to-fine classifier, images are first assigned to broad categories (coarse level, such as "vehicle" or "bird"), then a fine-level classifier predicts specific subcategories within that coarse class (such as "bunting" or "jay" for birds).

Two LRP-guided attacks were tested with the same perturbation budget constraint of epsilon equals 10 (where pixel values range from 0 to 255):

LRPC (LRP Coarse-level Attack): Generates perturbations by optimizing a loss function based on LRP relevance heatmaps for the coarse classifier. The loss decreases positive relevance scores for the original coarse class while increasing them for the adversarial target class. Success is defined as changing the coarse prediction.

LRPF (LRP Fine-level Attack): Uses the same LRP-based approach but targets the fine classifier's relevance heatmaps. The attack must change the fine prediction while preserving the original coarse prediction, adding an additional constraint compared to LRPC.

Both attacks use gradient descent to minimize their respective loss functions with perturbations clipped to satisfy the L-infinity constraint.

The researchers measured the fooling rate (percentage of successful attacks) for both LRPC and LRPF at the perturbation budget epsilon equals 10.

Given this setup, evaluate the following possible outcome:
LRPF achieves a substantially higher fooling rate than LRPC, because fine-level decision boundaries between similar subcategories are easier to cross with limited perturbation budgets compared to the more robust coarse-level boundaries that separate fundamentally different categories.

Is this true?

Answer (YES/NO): YES